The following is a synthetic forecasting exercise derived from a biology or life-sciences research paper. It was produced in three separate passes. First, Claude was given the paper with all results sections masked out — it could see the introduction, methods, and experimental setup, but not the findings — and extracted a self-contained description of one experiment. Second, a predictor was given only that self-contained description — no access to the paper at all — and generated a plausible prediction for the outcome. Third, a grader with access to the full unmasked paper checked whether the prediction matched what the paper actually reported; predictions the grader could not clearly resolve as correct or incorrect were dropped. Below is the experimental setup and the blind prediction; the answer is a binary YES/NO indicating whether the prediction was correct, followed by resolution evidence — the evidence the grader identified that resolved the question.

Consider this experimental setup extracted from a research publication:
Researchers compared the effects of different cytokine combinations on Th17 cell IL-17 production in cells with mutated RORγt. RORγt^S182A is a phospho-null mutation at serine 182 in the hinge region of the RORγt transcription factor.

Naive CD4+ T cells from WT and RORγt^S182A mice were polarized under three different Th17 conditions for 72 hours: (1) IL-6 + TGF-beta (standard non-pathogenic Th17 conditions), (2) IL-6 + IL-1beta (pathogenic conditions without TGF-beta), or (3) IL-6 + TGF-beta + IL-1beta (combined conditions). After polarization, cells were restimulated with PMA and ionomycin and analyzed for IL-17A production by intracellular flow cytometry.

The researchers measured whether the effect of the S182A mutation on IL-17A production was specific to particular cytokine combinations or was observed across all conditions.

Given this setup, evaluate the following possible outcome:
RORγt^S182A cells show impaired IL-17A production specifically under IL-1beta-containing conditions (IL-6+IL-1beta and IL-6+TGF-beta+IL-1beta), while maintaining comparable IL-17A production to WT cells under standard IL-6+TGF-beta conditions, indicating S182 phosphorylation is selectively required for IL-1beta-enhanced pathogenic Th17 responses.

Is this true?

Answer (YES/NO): NO